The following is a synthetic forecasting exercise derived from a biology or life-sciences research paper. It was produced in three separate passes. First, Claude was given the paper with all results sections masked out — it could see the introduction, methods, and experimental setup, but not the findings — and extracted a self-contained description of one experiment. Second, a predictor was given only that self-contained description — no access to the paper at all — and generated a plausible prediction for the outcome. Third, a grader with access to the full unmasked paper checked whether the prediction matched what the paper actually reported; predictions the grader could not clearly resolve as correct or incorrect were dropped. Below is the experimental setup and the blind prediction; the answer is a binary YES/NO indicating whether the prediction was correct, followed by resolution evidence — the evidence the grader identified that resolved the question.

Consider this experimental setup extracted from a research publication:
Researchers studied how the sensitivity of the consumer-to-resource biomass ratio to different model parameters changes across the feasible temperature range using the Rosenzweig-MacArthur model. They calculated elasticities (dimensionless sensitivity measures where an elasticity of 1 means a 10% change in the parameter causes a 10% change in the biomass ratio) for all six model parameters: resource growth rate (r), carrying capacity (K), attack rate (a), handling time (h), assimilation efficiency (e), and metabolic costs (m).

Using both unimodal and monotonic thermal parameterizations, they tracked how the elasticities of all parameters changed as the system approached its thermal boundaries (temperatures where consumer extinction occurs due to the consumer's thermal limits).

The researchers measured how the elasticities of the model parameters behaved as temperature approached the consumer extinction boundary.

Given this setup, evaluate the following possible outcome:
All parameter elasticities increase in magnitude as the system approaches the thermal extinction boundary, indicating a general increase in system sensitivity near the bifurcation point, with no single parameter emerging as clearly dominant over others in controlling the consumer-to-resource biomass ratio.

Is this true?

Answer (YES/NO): NO